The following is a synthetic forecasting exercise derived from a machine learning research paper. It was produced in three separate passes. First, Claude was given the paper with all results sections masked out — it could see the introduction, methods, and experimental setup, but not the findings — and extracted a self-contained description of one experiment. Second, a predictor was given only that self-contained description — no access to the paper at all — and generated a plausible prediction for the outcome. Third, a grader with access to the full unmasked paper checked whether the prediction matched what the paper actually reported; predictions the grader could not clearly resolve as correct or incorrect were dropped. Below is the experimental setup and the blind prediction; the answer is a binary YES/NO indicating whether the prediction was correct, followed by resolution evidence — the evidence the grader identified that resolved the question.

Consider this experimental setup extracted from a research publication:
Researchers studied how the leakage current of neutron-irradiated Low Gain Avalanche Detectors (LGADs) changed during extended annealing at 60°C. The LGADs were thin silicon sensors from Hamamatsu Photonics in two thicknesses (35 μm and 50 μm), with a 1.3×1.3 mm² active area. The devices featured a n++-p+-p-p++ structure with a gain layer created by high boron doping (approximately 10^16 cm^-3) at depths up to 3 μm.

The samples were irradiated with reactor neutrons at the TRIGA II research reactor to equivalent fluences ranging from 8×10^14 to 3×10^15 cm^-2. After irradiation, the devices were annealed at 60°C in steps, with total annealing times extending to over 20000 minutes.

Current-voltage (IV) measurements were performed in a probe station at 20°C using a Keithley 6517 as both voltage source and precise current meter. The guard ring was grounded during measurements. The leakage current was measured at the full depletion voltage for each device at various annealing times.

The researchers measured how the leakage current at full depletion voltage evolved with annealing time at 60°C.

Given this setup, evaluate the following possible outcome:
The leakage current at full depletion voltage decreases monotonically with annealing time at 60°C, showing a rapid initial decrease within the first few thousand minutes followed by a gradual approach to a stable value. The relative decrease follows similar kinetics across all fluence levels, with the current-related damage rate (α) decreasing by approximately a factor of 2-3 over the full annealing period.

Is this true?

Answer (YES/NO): NO